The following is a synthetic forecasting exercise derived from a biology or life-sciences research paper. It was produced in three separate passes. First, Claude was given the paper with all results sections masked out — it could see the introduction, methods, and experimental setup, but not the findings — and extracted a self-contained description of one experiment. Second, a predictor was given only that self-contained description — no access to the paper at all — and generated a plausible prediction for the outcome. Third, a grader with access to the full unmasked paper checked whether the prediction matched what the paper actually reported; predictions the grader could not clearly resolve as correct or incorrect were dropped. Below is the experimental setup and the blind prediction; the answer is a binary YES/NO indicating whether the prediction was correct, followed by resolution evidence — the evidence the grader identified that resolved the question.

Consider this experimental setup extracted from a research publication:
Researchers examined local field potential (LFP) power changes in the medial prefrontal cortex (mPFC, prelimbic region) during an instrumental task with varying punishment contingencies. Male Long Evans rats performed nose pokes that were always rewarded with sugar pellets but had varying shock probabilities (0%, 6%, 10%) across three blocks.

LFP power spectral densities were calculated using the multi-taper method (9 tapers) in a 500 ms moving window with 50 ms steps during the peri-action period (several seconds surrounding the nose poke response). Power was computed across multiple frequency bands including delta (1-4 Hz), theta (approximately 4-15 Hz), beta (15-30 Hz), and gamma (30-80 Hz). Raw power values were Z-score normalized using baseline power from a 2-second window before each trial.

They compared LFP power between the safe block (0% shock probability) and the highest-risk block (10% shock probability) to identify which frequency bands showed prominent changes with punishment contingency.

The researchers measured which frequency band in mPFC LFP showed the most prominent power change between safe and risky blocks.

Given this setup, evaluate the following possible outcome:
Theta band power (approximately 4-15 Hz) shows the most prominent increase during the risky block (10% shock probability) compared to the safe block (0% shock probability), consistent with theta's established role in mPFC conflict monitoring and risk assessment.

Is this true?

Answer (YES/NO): NO